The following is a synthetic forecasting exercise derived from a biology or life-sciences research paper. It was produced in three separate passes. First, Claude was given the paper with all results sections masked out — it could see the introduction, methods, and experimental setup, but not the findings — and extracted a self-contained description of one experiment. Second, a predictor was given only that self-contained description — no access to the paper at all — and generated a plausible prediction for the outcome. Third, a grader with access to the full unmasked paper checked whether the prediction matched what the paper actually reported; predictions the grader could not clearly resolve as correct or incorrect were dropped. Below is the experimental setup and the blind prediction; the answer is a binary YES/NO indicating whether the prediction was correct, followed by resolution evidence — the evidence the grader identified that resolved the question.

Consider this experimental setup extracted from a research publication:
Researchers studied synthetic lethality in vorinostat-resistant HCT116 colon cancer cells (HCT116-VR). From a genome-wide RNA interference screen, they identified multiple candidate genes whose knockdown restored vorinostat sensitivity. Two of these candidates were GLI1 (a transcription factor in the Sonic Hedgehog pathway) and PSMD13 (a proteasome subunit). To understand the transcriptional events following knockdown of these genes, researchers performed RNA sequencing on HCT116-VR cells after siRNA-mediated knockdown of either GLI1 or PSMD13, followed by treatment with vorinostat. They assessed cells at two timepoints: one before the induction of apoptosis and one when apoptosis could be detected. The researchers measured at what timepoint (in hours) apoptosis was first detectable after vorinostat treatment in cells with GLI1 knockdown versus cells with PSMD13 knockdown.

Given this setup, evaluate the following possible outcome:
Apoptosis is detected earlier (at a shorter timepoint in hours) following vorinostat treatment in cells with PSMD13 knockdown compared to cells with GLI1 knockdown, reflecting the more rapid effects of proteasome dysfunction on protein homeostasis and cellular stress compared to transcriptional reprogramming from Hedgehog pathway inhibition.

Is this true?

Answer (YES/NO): NO